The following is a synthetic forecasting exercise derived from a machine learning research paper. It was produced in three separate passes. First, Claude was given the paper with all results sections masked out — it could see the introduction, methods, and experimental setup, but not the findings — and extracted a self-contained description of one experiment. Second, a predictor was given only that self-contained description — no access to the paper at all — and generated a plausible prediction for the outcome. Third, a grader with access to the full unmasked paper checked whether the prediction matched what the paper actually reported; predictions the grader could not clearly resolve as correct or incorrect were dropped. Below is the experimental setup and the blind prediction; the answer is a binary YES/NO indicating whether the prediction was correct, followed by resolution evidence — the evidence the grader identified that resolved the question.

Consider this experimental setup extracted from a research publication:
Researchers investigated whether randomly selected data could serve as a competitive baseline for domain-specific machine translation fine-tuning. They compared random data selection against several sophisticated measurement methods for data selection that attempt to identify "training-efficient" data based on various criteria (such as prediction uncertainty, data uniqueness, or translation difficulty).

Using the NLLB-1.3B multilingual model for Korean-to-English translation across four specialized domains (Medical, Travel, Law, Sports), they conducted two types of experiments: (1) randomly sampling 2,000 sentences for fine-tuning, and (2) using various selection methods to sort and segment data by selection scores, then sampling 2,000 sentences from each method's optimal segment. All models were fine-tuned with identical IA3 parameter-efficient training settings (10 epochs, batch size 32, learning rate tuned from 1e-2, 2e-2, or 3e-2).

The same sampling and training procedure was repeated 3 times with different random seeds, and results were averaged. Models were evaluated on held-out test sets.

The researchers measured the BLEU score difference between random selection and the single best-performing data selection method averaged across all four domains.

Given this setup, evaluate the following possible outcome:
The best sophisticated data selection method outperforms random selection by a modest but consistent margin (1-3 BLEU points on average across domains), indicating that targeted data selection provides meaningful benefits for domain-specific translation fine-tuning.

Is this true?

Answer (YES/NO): NO